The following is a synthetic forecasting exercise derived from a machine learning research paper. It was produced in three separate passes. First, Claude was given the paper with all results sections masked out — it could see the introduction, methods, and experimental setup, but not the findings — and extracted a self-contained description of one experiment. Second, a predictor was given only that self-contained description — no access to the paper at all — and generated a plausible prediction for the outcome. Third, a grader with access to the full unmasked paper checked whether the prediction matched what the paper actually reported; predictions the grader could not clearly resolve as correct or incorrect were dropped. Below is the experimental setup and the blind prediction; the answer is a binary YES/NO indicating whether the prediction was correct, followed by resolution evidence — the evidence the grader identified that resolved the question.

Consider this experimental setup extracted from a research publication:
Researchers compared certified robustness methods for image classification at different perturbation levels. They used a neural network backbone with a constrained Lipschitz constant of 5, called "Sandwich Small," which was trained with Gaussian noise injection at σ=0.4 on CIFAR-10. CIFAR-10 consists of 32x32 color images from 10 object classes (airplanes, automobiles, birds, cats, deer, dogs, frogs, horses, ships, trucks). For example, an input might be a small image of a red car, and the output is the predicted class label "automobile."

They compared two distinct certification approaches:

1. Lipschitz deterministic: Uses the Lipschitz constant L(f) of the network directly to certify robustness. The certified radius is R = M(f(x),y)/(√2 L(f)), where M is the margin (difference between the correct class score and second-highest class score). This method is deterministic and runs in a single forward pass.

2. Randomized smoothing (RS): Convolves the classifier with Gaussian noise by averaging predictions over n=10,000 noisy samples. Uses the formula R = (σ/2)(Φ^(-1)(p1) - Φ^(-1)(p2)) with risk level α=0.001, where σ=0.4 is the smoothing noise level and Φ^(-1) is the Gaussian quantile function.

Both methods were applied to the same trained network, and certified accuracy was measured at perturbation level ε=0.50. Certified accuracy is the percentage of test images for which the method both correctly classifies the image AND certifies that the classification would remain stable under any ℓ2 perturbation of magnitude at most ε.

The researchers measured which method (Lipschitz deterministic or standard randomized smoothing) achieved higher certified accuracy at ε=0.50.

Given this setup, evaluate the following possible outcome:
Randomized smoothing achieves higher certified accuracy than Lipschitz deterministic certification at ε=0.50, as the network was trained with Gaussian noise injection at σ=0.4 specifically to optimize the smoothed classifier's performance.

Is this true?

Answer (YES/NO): NO